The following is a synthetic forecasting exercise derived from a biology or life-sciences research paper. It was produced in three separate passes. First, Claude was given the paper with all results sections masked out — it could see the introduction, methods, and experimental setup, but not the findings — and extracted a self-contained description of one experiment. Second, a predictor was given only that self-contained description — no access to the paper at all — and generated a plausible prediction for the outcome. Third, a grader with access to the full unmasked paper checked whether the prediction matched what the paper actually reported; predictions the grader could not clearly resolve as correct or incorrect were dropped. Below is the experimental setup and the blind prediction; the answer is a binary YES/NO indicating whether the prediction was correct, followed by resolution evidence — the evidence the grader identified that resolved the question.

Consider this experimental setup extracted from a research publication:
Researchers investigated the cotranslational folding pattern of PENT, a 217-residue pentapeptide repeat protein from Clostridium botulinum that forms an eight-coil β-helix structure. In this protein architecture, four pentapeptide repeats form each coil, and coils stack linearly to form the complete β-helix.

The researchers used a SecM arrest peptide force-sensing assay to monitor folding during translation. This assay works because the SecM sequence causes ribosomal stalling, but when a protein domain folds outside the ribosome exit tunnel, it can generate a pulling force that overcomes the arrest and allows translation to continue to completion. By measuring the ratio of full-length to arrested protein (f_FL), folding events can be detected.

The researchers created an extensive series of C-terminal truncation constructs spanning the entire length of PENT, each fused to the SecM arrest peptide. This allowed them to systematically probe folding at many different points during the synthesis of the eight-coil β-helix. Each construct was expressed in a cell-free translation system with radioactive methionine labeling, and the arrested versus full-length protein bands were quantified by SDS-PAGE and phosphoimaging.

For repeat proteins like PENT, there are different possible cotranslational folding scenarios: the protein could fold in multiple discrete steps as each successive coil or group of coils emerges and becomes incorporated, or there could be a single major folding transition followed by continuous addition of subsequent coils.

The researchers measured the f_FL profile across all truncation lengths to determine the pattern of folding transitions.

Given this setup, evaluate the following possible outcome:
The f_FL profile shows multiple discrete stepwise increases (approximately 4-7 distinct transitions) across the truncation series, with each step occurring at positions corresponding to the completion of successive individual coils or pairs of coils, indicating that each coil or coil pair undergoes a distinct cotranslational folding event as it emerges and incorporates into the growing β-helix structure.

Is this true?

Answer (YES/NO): NO